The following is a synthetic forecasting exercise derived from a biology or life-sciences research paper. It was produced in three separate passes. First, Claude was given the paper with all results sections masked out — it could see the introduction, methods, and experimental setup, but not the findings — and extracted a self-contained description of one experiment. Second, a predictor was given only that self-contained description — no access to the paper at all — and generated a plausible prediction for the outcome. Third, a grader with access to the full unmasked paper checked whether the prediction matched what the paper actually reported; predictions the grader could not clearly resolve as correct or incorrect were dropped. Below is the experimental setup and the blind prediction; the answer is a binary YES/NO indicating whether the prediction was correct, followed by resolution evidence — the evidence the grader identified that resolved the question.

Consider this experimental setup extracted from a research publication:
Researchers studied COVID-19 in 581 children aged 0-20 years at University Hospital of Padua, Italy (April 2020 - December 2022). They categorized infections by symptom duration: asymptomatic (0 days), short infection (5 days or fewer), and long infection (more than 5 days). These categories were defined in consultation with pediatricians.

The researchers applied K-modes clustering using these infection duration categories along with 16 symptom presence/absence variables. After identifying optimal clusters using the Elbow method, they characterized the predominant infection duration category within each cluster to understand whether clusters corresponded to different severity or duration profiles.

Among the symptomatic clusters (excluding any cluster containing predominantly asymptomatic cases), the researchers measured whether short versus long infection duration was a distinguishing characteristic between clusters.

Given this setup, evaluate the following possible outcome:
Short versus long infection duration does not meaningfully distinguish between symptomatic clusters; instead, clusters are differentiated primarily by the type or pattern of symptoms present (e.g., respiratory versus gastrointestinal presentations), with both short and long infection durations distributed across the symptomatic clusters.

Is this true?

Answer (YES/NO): NO